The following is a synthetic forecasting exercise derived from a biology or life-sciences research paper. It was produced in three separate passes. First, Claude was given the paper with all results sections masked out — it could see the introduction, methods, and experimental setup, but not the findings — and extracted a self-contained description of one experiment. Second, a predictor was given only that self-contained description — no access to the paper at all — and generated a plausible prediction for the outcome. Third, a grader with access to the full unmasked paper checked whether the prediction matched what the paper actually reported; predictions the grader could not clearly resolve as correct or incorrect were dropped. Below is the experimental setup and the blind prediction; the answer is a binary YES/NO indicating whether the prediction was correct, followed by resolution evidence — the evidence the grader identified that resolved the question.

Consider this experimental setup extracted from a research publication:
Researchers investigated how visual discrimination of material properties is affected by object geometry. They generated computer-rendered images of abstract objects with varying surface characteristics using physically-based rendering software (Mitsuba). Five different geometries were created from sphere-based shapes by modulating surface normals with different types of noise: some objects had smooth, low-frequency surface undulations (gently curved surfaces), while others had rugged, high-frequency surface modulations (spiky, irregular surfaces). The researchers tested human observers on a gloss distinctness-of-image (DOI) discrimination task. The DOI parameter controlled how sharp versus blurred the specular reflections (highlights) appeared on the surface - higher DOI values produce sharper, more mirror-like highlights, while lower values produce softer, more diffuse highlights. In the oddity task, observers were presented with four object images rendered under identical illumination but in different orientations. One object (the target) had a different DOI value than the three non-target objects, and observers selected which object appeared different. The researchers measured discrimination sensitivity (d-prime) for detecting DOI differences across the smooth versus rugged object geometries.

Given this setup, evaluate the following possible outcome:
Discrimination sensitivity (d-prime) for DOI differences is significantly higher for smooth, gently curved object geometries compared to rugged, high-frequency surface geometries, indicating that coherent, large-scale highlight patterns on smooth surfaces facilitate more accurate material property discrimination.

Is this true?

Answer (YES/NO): YES